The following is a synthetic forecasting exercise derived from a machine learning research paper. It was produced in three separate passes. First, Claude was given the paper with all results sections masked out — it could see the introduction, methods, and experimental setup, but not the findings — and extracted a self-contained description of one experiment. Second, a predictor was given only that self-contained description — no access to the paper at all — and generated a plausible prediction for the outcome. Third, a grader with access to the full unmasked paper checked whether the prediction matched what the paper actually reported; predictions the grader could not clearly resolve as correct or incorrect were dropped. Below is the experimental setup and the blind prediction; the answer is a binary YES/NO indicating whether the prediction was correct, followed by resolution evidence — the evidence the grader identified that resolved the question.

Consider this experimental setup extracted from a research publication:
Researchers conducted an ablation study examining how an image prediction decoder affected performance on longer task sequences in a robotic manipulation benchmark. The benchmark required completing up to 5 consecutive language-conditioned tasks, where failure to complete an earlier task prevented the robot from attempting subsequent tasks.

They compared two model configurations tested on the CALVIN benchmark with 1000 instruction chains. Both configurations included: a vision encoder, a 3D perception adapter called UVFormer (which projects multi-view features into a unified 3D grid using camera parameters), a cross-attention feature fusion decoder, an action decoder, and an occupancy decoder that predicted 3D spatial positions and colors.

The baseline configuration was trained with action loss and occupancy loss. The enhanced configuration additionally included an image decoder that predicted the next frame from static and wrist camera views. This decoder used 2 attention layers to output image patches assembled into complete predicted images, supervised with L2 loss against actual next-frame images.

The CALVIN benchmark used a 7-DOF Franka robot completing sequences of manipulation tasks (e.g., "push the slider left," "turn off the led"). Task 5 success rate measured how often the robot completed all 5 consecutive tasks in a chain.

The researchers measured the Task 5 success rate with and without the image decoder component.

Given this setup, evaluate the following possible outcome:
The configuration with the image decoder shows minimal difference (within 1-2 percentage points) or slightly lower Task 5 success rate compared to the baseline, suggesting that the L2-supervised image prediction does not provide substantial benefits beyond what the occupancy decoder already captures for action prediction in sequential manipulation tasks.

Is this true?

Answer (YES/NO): NO